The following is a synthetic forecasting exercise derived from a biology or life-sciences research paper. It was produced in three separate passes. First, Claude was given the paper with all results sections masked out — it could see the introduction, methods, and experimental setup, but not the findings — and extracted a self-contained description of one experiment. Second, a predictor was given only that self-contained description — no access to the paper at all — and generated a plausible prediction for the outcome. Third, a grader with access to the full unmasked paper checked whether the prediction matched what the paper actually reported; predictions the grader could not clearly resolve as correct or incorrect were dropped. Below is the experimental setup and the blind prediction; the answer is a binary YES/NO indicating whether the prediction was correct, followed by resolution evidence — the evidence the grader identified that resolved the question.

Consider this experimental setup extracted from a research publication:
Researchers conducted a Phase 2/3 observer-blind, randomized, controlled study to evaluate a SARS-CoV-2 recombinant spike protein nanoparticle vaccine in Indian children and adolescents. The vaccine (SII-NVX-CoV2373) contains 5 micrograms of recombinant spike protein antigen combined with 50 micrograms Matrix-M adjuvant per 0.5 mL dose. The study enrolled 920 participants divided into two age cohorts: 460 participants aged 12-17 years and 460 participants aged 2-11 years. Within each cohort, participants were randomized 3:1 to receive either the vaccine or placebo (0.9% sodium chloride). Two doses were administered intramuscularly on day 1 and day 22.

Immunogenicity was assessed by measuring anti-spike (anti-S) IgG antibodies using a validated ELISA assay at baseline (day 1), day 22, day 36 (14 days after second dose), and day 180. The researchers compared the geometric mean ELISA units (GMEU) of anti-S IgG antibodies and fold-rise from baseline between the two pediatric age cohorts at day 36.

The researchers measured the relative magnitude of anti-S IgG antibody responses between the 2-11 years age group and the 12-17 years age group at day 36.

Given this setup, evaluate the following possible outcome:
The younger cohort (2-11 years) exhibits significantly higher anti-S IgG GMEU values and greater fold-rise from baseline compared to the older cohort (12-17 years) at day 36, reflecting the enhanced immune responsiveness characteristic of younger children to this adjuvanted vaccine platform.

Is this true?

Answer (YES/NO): YES